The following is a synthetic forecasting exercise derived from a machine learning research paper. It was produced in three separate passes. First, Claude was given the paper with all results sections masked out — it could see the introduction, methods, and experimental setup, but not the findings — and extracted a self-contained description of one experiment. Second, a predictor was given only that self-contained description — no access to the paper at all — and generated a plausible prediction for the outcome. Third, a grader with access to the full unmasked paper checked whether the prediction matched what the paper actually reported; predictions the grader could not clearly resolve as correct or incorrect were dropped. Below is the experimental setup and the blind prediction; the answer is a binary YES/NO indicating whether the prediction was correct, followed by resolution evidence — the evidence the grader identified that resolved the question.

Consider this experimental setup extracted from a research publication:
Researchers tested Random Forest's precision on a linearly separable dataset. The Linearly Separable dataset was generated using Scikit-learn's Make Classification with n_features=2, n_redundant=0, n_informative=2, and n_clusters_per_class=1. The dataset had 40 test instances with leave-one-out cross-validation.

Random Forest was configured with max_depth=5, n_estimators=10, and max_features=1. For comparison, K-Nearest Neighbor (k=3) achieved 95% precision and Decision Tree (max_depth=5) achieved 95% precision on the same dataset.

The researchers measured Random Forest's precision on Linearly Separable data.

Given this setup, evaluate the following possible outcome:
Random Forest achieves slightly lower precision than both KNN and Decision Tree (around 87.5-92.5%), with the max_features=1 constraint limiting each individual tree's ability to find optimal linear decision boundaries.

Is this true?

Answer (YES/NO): NO